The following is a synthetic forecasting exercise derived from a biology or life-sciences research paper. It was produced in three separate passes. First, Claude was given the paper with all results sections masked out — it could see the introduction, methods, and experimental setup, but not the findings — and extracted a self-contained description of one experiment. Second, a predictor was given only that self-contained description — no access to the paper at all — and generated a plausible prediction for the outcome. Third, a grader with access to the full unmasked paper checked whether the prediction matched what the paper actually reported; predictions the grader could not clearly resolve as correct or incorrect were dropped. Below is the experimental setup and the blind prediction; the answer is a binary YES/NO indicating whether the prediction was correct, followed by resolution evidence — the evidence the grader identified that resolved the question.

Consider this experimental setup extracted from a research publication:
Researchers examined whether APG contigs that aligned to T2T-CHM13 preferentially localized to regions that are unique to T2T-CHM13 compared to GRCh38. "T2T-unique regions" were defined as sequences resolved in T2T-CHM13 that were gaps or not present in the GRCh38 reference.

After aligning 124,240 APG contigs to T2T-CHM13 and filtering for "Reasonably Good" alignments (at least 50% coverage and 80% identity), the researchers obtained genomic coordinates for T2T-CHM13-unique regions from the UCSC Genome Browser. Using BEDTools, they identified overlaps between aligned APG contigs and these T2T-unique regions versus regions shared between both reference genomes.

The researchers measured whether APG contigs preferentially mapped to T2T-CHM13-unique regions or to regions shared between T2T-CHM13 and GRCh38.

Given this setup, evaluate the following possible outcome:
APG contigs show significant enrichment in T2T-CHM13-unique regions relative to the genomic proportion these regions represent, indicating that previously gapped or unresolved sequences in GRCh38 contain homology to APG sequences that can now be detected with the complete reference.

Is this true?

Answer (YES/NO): YES